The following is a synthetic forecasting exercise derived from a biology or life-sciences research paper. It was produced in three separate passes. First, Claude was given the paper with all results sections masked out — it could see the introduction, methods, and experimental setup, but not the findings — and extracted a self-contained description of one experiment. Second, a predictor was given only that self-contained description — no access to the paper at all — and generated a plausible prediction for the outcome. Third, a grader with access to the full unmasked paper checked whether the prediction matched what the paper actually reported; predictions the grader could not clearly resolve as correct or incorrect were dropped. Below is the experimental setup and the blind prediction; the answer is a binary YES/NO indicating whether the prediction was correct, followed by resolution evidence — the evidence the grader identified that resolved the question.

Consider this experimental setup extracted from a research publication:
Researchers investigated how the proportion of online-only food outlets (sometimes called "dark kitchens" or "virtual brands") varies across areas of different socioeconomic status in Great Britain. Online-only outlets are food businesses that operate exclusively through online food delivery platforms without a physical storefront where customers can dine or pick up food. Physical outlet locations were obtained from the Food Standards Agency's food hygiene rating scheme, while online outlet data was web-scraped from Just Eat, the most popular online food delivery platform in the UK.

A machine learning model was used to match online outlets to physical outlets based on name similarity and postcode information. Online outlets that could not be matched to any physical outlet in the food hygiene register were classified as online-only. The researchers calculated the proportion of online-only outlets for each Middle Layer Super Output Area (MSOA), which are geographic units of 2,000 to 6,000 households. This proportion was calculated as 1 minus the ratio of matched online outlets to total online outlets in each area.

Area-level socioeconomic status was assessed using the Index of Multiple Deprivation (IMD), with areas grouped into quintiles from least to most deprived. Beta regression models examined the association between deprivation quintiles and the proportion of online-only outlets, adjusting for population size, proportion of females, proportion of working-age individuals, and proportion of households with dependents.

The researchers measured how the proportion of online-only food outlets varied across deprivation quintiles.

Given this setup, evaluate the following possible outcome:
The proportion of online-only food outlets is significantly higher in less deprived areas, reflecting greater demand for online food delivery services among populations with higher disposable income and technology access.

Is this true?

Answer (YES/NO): NO